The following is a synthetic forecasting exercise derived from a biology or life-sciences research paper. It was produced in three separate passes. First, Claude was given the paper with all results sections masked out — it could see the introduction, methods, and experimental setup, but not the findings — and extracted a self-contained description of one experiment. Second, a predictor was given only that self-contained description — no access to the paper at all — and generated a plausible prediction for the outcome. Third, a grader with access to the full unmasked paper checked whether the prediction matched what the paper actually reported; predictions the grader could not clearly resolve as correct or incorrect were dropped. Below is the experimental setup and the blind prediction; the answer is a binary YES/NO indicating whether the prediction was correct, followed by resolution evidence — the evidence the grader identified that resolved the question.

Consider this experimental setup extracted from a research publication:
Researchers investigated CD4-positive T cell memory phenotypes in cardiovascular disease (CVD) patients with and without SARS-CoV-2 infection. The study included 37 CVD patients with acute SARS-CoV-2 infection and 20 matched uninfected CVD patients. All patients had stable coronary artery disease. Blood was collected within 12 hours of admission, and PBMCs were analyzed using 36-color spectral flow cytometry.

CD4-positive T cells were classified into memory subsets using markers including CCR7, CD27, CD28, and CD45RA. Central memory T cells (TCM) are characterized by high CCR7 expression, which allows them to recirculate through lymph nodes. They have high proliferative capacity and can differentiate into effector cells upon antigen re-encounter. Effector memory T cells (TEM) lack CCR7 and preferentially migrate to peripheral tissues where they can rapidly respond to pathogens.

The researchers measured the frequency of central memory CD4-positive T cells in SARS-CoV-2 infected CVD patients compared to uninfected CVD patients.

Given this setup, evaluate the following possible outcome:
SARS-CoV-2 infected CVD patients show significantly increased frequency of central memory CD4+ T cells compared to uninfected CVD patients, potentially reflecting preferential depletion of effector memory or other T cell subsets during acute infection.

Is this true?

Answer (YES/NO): YES